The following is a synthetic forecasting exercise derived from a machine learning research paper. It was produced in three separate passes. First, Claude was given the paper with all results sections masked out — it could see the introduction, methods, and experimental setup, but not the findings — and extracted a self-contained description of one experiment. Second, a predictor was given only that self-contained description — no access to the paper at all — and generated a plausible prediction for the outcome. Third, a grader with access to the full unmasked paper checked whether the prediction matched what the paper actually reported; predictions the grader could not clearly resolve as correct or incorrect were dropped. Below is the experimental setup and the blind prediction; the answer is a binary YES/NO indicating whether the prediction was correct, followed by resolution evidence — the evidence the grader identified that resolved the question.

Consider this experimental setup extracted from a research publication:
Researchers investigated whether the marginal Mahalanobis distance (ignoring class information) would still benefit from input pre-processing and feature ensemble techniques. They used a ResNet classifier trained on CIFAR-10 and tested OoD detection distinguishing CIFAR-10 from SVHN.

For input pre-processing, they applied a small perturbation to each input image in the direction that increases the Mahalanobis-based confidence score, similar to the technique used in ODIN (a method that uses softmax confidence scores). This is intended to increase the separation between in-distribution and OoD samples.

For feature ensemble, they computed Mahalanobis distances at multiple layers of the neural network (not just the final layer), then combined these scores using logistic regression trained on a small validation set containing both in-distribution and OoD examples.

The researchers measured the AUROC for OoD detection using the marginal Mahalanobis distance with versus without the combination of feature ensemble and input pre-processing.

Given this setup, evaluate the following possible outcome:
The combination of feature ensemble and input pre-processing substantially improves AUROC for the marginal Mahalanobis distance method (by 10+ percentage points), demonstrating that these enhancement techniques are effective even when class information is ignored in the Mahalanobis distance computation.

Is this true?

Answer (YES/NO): NO